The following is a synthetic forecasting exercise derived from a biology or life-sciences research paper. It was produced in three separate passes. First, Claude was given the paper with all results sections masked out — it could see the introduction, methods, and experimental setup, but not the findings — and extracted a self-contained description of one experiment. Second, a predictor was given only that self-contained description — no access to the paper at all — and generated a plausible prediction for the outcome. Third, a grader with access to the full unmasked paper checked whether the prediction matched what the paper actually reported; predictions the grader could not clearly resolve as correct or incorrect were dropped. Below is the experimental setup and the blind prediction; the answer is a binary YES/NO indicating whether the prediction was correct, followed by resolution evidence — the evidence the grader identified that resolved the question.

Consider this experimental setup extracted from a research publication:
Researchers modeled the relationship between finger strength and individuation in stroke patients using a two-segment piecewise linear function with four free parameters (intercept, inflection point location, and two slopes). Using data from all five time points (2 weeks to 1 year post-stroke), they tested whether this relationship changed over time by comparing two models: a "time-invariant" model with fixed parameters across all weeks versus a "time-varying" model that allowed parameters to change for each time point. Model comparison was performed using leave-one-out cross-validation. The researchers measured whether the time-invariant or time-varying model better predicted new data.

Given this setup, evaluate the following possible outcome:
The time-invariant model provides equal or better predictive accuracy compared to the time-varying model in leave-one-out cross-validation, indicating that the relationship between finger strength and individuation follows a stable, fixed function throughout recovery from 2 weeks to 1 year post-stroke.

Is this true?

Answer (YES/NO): YES